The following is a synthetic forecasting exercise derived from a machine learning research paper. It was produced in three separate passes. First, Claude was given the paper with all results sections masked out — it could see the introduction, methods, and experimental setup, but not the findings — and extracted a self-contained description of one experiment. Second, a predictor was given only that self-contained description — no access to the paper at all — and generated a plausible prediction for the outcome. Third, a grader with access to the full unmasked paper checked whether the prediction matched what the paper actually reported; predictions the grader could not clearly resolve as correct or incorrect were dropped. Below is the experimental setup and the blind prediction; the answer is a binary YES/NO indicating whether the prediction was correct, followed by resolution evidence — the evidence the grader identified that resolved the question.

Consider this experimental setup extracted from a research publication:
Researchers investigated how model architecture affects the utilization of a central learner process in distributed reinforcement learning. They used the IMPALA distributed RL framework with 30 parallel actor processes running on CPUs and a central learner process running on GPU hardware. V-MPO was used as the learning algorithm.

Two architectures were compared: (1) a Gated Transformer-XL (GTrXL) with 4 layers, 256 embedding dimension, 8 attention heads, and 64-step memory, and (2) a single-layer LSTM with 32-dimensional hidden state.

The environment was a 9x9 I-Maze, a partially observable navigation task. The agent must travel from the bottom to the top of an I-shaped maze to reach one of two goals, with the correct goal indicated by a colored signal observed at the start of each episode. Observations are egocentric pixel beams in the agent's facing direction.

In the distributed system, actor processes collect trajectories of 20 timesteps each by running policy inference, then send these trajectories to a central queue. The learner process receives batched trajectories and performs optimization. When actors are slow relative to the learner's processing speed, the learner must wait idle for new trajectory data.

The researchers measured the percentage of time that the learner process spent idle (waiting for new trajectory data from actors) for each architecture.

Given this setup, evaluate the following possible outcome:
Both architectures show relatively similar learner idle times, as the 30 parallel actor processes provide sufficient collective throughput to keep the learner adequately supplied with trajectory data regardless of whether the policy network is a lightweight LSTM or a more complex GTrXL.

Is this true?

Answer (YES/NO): NO